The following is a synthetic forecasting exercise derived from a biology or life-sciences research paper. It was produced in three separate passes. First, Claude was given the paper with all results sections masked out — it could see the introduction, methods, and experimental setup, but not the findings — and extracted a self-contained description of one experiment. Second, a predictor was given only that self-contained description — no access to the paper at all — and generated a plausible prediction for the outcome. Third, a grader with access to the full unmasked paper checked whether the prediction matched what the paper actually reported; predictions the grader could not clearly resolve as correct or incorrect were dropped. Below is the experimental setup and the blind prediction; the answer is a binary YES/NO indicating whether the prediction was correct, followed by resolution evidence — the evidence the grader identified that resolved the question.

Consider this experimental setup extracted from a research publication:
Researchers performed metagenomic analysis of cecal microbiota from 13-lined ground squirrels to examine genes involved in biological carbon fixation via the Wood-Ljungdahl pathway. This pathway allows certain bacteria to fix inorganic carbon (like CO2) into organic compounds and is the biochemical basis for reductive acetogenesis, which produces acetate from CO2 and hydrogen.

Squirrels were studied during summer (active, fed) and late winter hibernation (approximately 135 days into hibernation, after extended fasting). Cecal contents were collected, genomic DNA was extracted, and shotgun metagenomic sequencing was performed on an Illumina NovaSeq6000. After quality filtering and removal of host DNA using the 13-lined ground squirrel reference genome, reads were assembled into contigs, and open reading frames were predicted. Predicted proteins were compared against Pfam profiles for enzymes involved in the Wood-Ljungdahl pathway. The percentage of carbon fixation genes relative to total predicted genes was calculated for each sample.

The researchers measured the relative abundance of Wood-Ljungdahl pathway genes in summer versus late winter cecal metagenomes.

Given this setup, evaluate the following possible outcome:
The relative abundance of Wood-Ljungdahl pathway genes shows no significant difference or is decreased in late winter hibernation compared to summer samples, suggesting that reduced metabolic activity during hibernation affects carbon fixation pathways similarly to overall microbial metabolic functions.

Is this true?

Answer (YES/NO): YES